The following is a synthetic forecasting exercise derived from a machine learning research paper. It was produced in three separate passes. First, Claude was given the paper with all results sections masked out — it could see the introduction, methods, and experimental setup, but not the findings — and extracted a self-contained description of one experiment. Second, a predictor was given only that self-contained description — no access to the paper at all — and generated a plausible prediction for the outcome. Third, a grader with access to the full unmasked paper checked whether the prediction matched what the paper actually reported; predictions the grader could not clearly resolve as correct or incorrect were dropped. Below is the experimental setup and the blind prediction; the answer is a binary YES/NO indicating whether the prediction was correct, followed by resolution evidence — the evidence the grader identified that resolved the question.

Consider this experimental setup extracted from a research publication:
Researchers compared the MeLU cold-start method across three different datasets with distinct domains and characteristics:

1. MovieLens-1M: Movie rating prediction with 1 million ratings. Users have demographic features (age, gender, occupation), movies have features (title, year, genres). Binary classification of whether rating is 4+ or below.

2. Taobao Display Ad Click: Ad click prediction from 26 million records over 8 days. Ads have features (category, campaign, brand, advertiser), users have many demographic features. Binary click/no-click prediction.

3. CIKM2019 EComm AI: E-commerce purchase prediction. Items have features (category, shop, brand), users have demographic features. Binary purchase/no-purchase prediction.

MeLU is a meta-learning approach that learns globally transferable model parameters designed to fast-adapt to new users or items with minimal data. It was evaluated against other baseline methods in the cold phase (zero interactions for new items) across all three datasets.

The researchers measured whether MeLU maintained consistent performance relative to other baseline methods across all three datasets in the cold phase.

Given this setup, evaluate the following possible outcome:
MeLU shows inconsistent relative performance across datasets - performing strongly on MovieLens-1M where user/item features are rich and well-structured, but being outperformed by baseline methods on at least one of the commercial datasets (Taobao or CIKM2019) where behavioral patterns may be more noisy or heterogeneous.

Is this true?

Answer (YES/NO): YES